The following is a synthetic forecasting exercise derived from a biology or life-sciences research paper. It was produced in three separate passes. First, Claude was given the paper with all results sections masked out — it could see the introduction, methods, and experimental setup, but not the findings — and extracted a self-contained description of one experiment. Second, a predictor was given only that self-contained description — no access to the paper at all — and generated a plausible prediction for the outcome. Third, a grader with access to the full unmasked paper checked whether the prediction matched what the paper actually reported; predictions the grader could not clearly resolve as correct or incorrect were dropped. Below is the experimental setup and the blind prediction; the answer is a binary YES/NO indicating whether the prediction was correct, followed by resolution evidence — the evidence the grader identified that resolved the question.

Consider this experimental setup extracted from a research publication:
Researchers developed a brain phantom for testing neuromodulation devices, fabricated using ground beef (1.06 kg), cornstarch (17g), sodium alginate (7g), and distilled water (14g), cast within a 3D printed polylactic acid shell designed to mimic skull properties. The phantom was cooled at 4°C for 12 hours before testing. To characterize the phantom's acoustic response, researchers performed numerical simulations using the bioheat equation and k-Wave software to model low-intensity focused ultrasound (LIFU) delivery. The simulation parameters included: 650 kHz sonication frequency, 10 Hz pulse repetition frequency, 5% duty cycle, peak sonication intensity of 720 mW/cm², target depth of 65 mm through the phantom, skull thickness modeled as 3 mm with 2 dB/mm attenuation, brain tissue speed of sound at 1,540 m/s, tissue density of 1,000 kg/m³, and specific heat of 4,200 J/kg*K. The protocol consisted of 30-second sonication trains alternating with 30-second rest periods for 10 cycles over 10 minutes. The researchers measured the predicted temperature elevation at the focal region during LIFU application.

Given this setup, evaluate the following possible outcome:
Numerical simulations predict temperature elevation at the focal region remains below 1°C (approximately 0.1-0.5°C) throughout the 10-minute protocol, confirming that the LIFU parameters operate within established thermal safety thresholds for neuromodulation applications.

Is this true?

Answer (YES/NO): NO